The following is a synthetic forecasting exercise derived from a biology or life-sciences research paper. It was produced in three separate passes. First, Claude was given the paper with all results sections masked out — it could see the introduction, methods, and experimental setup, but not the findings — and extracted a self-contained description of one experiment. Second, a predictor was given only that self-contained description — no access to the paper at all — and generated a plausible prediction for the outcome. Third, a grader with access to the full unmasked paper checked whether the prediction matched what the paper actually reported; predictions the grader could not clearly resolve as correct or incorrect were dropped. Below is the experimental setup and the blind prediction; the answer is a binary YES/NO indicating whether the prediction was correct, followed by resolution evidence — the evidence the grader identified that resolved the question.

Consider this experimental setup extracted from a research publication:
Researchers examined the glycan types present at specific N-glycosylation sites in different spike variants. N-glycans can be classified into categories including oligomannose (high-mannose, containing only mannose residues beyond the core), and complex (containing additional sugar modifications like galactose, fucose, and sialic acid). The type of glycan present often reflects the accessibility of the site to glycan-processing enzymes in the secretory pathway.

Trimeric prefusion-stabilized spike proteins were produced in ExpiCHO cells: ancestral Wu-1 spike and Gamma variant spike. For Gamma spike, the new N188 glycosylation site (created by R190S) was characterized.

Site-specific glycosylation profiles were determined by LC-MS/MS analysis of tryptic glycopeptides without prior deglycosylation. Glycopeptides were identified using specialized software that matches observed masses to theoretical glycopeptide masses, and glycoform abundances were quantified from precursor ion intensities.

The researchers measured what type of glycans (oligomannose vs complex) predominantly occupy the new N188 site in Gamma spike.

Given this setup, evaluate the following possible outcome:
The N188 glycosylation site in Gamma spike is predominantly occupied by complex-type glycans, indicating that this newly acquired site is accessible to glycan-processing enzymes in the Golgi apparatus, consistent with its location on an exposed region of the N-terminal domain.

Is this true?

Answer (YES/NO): NO